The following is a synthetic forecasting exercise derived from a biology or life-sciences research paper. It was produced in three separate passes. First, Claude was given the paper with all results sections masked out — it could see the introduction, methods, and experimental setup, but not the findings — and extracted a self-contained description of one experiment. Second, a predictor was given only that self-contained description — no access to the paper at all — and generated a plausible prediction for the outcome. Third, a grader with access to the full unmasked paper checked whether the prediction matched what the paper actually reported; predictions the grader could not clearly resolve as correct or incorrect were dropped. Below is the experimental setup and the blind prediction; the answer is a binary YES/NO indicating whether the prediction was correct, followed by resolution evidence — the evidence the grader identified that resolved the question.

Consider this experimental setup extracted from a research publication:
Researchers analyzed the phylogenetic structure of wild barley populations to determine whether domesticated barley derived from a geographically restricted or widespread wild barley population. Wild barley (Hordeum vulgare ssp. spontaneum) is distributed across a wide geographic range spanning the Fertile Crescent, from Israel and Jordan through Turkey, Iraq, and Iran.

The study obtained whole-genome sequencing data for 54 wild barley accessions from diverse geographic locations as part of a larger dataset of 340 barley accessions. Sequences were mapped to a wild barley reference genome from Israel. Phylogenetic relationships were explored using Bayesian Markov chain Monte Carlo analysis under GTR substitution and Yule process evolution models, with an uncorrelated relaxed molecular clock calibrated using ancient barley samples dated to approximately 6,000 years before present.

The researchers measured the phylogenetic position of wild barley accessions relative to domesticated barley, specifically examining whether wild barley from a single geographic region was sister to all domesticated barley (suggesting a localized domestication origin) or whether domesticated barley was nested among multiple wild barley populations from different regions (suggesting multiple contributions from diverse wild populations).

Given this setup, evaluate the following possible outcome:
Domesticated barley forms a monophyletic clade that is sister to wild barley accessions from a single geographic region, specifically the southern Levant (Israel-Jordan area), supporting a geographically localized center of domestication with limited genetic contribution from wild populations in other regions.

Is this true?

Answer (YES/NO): YES